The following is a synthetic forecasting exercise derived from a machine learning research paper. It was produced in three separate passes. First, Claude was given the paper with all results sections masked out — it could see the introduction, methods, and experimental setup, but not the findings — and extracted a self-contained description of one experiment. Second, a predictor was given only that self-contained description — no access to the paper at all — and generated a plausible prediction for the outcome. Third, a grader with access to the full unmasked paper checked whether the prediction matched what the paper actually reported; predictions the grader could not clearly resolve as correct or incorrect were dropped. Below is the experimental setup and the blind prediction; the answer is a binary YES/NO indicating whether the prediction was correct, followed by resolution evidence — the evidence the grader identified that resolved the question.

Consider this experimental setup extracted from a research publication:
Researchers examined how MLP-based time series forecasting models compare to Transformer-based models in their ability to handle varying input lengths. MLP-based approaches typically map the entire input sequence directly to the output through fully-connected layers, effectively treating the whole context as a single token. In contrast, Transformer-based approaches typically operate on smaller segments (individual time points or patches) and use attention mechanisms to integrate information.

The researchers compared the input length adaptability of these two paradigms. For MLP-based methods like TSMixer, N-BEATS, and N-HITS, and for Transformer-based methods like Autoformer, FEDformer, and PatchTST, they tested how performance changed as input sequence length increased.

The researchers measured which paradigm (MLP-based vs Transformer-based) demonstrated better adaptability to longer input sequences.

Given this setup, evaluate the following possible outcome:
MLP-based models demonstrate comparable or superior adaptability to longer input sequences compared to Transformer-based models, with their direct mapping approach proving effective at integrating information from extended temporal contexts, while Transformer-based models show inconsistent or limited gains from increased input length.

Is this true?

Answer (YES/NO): NO